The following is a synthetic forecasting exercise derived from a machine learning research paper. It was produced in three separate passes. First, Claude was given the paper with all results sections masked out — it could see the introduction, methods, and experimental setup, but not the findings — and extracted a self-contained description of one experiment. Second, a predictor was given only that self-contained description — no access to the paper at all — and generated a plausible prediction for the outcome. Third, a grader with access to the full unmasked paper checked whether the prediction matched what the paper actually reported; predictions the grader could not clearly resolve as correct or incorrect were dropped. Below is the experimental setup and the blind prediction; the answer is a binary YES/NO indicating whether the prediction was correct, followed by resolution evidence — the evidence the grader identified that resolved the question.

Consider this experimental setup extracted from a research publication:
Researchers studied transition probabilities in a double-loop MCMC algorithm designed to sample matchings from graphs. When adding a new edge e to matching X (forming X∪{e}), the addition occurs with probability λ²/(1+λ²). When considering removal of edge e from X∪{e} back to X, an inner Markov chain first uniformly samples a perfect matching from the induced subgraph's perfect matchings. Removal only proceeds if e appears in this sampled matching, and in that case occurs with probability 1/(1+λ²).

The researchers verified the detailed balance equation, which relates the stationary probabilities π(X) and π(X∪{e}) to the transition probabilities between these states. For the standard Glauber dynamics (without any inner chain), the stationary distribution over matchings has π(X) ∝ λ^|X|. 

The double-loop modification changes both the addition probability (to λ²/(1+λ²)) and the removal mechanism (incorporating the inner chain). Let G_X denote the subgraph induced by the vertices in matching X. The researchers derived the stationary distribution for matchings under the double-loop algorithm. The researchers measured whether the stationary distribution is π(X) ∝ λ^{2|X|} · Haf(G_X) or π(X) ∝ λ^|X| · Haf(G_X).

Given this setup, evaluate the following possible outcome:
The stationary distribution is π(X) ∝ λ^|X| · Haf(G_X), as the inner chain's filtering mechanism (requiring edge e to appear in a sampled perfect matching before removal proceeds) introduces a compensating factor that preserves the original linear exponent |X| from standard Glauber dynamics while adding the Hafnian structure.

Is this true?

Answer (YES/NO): NO